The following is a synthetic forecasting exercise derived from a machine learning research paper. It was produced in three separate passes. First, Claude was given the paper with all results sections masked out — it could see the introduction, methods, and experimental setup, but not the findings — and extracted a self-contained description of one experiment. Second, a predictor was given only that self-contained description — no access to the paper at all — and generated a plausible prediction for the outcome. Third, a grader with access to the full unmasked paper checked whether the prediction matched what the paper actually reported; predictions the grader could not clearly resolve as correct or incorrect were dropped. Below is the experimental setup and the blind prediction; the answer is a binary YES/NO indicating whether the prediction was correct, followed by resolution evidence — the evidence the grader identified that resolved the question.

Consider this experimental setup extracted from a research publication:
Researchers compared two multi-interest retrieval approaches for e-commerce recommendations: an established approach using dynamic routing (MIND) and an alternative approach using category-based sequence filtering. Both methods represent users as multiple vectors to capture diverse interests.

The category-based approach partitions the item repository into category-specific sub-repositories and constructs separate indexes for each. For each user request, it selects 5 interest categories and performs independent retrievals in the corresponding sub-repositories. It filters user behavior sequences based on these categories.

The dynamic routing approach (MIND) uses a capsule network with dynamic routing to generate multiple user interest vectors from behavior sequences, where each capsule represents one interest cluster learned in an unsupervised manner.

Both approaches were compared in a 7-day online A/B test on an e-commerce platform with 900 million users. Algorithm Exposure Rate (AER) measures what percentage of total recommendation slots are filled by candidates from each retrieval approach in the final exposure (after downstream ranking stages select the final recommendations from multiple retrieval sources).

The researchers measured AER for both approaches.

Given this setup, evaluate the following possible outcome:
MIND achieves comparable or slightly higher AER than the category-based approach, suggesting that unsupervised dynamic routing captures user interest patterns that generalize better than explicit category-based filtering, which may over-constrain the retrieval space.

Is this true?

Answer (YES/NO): NO